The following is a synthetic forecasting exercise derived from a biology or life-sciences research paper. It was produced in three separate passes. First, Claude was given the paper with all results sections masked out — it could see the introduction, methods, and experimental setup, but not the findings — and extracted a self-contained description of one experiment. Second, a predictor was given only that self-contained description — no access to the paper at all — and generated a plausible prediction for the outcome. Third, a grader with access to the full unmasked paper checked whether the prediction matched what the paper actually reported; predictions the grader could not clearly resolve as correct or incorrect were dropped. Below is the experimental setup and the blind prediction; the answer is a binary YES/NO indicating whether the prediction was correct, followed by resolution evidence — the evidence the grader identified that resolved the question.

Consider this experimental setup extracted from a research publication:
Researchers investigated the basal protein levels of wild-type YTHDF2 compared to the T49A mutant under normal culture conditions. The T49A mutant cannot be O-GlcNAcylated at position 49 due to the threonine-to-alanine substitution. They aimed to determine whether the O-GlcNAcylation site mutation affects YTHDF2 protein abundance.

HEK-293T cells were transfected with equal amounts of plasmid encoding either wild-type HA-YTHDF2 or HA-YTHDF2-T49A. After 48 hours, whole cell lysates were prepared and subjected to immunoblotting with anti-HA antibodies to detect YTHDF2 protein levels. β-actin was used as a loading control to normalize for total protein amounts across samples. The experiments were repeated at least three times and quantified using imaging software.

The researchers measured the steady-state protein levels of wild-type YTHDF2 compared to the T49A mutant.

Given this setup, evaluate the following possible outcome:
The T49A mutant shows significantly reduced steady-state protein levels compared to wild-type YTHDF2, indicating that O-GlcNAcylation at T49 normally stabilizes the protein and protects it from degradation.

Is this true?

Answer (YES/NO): NO